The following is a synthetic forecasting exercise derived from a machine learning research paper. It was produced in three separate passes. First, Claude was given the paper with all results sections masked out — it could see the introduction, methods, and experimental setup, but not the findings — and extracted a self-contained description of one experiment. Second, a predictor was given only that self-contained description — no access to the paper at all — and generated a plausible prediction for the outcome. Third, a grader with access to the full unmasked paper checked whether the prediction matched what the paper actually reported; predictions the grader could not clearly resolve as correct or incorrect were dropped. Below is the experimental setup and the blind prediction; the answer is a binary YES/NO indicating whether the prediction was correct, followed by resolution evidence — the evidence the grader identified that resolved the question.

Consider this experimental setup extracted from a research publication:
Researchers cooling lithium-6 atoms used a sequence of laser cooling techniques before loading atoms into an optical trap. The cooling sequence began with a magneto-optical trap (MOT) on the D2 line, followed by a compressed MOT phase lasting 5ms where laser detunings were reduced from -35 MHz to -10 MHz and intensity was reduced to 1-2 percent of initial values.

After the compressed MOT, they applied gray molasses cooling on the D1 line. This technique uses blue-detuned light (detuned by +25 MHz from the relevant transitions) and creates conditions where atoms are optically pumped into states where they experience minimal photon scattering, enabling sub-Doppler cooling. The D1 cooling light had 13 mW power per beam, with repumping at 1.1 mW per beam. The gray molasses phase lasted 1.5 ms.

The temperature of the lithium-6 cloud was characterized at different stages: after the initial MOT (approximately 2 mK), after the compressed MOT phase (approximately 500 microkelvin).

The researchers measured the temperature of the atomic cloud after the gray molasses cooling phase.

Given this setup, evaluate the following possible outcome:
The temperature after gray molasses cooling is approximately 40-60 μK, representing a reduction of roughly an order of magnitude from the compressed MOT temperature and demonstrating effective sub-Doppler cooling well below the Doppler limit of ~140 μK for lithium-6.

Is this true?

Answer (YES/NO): NO